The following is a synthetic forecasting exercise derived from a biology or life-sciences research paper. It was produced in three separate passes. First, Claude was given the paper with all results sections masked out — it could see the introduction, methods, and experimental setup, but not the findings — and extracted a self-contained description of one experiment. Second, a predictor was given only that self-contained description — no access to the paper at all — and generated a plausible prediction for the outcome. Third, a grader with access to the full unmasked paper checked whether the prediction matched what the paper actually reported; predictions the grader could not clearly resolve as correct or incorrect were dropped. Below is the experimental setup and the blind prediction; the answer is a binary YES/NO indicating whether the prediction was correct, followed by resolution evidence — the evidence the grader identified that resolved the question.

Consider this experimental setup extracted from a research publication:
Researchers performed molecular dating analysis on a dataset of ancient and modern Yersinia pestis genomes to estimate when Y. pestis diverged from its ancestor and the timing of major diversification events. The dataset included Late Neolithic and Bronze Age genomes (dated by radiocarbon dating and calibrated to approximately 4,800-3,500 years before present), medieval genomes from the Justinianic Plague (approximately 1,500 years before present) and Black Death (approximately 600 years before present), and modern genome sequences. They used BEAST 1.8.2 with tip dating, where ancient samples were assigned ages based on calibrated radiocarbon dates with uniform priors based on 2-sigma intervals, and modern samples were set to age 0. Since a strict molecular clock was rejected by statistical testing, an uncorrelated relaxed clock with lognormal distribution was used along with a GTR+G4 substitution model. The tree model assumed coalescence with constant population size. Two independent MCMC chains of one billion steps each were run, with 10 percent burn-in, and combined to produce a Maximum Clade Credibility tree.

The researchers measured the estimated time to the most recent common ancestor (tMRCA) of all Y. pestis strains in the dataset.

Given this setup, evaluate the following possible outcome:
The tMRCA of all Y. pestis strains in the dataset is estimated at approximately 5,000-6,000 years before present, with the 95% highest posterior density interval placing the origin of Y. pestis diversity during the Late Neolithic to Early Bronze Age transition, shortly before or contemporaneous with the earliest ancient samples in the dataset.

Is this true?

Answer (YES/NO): NO